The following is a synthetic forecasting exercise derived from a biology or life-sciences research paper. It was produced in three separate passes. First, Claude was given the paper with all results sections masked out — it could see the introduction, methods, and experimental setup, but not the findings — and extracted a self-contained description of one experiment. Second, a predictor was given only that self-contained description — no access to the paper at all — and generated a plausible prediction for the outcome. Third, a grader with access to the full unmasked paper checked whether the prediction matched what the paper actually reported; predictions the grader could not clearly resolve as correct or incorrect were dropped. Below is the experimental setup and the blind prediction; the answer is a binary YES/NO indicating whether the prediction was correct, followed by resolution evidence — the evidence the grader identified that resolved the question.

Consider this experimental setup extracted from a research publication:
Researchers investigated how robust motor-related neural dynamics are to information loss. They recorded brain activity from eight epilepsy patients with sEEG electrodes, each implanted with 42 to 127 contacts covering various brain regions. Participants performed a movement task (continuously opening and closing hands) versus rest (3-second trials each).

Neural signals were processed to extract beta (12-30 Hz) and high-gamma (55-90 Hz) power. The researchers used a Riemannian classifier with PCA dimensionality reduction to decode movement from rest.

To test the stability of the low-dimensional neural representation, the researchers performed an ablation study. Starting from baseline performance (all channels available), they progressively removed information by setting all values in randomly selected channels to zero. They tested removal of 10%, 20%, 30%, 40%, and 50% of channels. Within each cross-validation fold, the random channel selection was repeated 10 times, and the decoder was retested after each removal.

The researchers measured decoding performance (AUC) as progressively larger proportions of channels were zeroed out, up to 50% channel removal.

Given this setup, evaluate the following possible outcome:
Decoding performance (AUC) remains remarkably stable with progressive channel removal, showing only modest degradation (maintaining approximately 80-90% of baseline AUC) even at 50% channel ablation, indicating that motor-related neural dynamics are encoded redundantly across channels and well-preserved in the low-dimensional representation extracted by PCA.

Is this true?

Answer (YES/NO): NO